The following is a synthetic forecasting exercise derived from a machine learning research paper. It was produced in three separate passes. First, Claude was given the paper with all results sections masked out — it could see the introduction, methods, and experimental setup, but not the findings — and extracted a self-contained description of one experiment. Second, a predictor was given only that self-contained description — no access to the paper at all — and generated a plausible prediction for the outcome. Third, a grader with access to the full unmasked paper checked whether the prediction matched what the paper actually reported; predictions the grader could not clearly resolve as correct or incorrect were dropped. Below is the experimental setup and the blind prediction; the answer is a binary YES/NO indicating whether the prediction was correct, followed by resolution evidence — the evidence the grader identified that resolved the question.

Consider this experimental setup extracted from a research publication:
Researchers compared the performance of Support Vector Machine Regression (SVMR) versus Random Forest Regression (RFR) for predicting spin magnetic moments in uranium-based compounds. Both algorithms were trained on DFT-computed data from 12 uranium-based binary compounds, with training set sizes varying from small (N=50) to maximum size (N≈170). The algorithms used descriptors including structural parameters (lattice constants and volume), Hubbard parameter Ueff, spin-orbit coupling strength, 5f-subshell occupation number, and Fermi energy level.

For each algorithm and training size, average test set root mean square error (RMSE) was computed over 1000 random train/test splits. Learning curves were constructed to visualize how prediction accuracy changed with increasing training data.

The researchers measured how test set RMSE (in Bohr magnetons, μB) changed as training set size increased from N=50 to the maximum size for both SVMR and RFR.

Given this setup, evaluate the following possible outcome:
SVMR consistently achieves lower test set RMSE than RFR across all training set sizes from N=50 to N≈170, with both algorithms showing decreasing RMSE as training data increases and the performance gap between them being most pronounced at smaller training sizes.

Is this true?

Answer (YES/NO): NO